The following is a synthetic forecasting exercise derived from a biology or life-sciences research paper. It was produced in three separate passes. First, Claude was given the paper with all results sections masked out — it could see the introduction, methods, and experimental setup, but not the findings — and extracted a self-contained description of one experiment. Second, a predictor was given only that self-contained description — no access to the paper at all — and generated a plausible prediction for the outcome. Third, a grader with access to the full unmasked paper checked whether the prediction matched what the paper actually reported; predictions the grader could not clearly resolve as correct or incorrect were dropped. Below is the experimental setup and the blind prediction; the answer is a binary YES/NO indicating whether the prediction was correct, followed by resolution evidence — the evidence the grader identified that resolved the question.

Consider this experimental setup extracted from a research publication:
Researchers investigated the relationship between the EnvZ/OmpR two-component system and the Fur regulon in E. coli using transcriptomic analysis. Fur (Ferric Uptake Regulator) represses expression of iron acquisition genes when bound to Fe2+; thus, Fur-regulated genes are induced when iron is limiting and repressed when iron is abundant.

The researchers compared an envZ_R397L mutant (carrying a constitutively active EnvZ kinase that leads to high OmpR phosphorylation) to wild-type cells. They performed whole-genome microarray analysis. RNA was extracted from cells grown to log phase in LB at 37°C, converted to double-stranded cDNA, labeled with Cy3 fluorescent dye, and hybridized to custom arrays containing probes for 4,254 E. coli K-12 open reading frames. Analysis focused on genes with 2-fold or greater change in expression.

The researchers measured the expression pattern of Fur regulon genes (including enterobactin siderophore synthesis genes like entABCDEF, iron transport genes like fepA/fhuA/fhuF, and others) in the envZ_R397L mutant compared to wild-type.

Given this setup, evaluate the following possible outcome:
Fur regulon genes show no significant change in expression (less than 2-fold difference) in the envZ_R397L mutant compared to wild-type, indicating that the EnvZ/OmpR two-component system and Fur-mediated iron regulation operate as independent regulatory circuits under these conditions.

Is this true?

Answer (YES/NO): NO